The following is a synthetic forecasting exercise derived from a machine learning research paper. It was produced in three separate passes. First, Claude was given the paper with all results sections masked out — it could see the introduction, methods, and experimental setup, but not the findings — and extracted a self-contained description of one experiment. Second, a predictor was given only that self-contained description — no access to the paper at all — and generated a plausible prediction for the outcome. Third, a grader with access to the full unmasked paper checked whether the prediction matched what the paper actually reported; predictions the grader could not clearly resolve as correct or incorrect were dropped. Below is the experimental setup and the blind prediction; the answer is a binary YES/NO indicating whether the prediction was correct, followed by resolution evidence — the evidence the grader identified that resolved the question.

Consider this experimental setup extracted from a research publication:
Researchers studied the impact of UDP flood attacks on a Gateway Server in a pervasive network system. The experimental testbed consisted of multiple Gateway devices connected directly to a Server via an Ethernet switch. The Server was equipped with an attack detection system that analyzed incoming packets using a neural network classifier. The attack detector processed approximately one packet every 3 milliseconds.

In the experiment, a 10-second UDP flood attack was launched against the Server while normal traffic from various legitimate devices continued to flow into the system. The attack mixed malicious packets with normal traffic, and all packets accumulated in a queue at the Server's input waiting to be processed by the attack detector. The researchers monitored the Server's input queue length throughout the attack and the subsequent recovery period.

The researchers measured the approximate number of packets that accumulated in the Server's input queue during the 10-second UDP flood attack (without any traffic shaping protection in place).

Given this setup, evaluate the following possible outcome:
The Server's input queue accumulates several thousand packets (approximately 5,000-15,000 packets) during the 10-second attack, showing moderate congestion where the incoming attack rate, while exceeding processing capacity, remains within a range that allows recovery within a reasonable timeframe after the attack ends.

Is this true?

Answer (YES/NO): NO